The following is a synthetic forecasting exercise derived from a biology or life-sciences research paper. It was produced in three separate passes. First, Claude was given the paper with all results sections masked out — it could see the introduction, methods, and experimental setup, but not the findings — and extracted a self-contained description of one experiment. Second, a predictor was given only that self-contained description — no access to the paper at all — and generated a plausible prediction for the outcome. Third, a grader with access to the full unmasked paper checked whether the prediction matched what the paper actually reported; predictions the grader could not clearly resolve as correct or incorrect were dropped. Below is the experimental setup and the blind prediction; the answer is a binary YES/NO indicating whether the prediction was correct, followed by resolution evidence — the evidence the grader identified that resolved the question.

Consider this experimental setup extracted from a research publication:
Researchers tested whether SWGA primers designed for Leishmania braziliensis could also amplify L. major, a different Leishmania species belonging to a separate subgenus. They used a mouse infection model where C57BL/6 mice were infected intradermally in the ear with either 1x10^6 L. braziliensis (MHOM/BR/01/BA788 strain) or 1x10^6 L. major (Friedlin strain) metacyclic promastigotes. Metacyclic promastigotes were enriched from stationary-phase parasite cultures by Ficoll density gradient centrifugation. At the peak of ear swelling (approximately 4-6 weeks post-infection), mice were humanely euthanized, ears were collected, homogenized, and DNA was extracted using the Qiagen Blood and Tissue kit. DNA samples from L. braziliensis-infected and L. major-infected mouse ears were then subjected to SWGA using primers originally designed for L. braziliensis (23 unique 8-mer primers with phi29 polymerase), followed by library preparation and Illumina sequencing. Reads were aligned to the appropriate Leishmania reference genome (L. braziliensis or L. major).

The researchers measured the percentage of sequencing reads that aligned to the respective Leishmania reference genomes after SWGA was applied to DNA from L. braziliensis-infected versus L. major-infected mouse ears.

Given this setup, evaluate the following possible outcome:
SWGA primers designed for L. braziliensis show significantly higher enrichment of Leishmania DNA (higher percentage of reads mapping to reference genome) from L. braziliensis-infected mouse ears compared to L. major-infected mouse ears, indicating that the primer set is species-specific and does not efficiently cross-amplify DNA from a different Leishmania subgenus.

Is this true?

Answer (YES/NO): NO